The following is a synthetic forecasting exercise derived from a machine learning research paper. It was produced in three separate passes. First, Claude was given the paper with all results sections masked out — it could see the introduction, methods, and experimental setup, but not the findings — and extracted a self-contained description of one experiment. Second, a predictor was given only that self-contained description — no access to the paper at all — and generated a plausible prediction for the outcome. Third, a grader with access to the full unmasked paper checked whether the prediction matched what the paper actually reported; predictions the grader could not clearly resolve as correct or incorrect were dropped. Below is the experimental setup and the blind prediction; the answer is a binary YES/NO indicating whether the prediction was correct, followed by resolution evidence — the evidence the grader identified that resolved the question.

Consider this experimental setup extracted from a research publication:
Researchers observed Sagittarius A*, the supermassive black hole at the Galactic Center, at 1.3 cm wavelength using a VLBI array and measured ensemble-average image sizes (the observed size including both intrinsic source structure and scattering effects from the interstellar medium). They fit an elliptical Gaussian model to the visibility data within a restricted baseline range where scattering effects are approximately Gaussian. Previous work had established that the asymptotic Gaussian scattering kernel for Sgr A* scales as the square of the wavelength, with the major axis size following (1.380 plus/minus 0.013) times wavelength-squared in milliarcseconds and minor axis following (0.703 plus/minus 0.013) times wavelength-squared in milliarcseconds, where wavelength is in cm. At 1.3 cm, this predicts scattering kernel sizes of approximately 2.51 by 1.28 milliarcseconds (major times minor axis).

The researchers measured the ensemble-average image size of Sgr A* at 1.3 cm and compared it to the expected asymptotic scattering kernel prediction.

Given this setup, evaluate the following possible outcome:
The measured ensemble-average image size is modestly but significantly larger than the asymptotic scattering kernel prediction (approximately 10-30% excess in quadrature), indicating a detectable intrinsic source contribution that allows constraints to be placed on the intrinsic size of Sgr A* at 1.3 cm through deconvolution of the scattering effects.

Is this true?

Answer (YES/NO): NO